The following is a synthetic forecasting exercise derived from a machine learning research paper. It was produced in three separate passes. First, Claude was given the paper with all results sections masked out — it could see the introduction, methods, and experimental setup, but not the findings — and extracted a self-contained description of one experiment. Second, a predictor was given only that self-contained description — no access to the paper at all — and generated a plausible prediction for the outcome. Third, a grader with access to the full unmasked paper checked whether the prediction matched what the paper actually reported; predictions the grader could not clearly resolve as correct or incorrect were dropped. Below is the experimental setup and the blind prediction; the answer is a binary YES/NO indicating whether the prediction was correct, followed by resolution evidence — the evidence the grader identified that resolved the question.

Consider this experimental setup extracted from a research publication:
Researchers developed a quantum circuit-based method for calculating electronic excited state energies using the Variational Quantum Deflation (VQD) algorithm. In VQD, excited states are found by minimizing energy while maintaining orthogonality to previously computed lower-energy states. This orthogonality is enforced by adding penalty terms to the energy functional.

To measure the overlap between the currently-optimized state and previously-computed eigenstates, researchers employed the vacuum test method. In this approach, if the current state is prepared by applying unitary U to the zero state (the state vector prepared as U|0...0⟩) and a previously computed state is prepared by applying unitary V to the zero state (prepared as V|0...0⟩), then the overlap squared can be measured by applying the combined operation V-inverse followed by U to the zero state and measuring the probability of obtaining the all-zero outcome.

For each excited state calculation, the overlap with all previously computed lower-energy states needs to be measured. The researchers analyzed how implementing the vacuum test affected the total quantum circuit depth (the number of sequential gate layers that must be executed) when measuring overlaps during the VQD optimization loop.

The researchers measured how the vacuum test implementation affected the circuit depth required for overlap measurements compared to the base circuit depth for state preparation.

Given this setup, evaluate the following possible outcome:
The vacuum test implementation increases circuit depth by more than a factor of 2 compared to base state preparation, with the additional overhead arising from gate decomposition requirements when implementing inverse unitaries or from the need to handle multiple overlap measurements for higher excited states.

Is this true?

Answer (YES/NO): NO